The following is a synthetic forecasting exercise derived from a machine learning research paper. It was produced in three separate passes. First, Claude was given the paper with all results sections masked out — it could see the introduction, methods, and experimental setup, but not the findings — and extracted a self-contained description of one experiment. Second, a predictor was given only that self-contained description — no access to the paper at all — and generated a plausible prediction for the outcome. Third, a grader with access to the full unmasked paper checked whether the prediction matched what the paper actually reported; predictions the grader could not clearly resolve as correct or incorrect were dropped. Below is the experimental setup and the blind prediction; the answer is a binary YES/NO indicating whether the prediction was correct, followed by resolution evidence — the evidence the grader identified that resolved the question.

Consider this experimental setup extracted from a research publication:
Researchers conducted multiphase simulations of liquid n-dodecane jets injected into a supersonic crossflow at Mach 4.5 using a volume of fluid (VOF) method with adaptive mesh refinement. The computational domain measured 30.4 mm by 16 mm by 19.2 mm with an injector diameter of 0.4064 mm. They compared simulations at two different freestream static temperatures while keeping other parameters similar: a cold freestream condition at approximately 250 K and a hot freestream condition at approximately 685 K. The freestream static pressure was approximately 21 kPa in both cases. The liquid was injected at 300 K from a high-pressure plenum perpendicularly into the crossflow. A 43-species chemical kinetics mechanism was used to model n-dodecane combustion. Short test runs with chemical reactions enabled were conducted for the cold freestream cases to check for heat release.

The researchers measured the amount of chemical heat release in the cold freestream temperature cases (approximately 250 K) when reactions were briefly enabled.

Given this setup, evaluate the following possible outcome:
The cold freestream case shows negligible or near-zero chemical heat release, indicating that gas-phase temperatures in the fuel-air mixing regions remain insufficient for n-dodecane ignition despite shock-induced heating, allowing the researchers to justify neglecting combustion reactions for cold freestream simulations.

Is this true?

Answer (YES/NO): YES